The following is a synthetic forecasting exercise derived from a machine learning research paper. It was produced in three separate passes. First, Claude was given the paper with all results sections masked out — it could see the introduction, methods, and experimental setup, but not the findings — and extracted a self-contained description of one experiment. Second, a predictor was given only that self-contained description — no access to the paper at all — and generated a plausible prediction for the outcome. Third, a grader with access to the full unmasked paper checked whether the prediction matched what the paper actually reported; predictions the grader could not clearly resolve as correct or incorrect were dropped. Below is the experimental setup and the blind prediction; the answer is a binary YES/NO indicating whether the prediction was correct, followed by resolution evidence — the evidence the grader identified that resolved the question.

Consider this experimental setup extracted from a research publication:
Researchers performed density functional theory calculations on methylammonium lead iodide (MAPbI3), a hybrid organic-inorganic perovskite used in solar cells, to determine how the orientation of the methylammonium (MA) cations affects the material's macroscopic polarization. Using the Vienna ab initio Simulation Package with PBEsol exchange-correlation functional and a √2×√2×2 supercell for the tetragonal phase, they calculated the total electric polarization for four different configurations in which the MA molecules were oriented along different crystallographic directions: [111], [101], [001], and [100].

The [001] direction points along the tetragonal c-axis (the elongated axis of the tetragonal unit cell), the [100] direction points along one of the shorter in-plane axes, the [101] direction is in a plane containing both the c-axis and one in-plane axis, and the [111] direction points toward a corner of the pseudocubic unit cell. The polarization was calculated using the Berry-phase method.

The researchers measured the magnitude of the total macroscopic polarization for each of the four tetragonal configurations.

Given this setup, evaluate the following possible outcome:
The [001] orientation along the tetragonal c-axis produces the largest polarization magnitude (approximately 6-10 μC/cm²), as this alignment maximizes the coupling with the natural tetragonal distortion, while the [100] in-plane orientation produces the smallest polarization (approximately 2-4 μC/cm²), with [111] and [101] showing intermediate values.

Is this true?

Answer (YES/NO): NO